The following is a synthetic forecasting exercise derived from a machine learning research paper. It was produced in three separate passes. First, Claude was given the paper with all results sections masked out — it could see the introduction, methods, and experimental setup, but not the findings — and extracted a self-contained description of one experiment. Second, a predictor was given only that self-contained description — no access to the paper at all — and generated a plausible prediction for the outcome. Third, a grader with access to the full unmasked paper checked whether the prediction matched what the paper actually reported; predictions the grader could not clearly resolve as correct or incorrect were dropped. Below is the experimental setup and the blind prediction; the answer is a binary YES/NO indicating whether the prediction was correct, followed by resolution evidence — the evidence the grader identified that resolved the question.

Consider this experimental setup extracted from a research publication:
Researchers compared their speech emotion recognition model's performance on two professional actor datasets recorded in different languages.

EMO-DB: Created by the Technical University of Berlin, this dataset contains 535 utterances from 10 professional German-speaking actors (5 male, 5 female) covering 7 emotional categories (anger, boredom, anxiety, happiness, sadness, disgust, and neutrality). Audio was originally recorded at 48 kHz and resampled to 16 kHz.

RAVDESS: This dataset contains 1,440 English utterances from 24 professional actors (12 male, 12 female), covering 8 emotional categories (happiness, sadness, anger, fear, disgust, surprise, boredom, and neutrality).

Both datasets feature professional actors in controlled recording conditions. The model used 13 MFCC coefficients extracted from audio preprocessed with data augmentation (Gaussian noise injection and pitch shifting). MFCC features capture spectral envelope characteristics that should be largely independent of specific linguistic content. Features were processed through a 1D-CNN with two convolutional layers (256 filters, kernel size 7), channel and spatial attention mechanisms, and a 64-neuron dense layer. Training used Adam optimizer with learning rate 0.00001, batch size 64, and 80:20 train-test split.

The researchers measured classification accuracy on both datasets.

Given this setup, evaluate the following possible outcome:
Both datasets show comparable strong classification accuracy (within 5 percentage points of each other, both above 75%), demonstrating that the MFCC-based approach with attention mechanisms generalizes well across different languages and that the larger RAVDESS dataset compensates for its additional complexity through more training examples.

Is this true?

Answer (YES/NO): YES